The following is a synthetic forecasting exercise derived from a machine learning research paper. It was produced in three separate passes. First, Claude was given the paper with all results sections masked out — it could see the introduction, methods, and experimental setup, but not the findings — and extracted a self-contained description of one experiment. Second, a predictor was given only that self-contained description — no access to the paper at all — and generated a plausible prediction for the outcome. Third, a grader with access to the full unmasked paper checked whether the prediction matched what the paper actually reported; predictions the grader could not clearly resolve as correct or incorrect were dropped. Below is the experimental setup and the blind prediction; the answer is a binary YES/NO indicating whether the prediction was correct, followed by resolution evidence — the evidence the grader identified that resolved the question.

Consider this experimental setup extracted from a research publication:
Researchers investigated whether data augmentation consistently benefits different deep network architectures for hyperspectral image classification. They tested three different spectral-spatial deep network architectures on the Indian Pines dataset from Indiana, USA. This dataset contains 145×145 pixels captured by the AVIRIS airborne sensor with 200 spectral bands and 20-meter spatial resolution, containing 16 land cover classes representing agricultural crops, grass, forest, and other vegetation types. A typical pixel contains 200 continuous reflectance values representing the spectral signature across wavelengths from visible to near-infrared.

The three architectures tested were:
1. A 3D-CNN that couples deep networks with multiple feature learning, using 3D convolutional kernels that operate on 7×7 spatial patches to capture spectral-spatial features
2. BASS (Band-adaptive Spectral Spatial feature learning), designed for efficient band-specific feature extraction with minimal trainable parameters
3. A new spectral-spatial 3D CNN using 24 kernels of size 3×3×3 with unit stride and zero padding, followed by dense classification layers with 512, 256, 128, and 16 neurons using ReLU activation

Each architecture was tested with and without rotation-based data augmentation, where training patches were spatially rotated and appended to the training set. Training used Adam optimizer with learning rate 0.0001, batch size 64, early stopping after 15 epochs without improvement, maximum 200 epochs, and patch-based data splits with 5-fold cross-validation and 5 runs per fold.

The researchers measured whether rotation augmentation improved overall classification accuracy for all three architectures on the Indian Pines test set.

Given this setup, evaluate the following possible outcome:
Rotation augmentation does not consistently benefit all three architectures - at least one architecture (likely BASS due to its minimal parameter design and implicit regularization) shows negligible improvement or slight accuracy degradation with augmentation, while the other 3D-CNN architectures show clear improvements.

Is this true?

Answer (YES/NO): YES